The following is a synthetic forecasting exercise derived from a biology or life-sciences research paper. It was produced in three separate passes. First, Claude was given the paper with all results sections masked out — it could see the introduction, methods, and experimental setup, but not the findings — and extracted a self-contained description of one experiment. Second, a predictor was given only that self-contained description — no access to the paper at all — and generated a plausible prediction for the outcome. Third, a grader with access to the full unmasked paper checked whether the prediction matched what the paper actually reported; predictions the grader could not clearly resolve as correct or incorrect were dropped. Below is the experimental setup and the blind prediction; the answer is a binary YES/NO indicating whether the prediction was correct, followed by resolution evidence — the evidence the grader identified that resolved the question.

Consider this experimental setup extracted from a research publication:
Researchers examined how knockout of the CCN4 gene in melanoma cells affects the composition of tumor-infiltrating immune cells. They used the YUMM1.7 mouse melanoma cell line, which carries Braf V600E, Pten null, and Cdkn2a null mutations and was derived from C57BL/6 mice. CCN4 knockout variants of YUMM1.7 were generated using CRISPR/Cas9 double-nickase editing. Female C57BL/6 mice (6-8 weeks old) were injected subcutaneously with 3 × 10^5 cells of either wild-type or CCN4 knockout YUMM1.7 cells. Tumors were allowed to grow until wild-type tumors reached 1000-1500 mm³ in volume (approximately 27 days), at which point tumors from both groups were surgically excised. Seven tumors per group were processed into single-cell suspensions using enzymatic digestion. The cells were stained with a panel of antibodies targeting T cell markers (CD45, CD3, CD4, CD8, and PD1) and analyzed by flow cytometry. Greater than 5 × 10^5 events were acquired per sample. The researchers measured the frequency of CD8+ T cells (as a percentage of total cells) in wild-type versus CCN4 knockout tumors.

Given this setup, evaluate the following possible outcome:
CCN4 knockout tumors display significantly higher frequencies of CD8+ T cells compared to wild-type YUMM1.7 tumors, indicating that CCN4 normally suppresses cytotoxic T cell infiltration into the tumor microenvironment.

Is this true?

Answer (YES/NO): YES